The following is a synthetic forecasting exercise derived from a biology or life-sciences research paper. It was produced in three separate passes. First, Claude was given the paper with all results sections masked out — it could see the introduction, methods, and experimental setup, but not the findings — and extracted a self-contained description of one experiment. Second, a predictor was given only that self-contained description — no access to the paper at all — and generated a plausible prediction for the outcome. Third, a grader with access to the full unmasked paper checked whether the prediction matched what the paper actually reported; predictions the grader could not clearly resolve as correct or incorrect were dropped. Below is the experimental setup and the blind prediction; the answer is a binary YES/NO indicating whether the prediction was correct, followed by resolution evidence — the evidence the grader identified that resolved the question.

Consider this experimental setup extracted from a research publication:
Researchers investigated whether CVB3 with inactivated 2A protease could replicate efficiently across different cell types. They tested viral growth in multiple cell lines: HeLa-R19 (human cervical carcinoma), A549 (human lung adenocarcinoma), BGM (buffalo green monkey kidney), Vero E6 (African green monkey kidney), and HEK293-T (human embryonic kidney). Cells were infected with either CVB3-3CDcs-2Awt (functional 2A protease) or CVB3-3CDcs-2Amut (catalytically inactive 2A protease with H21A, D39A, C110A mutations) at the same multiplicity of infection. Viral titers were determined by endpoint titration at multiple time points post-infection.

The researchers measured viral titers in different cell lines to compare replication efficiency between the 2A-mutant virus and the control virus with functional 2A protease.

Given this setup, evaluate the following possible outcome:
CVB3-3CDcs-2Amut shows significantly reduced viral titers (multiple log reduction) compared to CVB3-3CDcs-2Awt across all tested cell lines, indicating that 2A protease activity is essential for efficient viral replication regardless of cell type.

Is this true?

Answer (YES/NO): NO